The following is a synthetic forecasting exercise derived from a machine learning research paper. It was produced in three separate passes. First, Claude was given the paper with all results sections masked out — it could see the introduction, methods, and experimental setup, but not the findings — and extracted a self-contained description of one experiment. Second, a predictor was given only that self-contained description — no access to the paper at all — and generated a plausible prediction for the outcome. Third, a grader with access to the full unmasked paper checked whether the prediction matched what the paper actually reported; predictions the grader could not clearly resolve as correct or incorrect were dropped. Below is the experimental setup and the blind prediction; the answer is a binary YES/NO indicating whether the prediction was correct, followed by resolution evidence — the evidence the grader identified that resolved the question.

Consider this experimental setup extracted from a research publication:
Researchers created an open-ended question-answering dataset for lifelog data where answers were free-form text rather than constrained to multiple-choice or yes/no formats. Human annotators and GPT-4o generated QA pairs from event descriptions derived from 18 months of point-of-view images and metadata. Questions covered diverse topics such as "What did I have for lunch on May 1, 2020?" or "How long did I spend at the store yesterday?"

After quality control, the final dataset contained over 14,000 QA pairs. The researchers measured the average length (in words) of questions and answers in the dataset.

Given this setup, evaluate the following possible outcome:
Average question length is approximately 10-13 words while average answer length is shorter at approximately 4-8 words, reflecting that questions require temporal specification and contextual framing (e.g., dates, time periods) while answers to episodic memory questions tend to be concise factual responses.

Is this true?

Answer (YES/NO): YES